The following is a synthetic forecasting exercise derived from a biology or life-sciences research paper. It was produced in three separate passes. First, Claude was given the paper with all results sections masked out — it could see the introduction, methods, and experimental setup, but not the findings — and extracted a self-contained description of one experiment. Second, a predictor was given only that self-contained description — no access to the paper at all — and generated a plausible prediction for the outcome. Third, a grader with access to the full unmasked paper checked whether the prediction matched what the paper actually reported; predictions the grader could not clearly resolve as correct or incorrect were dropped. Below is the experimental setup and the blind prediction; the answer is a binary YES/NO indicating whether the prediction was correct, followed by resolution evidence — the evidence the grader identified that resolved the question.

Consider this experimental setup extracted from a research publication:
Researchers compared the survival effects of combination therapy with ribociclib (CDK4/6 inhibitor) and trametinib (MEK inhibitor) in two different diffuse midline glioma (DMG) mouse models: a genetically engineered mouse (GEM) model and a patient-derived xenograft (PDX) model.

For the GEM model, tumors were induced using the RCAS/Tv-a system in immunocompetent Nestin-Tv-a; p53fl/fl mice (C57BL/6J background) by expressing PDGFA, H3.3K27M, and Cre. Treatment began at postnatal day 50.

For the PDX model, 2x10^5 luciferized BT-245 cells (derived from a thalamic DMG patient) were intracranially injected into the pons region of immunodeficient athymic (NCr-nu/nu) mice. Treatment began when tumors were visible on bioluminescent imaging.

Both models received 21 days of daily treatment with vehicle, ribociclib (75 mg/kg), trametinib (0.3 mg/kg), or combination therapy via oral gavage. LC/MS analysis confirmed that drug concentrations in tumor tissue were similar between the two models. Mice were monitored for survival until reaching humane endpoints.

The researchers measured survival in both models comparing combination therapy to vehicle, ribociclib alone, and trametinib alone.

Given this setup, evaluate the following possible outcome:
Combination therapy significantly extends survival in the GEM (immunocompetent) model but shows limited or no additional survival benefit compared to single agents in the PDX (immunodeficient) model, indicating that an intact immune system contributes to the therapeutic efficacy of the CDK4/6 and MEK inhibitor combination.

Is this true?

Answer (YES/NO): YES